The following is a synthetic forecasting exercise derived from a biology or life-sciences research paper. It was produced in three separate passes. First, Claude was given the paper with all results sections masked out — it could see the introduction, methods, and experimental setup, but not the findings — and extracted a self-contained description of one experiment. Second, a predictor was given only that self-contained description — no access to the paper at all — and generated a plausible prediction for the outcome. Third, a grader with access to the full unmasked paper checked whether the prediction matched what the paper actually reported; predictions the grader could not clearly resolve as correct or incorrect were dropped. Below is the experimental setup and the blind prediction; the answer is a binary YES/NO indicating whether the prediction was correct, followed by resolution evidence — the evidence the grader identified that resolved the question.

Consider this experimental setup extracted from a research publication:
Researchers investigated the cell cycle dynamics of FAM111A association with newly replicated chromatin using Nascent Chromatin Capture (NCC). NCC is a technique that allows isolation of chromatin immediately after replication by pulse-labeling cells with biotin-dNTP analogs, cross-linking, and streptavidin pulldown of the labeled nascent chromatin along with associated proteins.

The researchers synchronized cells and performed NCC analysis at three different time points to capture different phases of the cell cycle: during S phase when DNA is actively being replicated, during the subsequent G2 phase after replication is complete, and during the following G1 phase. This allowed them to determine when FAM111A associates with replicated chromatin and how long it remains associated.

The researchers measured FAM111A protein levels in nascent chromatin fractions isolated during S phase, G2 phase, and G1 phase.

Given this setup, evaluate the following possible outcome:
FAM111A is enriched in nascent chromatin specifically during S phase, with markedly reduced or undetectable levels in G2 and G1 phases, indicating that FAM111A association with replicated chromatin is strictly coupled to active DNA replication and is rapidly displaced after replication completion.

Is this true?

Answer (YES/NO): YES